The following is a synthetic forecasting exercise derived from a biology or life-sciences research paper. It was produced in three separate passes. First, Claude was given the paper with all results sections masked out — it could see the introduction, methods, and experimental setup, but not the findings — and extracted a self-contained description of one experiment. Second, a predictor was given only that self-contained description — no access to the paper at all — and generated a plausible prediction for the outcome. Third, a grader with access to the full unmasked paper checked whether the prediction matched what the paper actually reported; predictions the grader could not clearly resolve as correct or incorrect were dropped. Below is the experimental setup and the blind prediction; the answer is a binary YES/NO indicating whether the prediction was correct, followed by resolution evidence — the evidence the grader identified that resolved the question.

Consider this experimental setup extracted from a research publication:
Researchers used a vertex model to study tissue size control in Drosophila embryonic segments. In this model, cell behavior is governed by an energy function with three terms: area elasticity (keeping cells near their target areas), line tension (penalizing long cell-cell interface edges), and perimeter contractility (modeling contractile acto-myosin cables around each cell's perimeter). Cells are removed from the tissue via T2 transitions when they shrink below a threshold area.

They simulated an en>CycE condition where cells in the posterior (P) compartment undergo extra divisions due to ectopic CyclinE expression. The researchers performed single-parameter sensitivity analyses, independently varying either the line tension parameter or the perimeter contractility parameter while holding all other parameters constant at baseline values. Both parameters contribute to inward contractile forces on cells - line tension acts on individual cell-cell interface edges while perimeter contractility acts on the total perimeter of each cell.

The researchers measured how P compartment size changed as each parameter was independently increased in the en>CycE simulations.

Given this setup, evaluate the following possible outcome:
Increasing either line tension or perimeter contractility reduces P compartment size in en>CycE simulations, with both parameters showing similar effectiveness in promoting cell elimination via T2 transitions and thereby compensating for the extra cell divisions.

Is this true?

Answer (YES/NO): NO